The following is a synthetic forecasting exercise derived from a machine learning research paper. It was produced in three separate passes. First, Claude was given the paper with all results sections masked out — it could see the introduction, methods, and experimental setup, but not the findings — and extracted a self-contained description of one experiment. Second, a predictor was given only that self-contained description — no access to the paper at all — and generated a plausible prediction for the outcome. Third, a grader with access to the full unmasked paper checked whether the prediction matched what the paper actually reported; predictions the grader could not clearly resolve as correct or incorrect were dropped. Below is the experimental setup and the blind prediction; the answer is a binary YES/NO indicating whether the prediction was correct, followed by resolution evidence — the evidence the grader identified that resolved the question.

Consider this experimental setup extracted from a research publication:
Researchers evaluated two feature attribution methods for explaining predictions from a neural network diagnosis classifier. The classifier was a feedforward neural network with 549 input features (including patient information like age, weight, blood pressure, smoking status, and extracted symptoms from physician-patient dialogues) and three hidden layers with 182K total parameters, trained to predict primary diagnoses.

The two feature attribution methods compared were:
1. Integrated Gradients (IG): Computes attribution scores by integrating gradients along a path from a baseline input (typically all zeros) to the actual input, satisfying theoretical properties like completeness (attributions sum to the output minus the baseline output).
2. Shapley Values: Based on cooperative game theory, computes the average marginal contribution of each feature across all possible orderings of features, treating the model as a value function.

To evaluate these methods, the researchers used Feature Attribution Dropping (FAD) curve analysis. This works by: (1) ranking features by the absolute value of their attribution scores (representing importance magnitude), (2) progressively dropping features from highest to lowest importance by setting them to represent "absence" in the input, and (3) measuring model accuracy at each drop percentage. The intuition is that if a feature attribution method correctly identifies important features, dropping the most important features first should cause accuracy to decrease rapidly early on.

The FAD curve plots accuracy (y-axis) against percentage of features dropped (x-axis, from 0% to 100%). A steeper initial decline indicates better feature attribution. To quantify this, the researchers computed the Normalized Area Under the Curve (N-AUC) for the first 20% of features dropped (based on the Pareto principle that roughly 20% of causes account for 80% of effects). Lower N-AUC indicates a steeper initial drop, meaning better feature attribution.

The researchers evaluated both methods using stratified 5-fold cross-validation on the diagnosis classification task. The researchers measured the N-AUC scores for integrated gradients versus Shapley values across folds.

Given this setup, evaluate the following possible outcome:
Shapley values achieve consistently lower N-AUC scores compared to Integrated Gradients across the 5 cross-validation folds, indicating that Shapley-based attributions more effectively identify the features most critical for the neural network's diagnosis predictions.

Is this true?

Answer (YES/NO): NO